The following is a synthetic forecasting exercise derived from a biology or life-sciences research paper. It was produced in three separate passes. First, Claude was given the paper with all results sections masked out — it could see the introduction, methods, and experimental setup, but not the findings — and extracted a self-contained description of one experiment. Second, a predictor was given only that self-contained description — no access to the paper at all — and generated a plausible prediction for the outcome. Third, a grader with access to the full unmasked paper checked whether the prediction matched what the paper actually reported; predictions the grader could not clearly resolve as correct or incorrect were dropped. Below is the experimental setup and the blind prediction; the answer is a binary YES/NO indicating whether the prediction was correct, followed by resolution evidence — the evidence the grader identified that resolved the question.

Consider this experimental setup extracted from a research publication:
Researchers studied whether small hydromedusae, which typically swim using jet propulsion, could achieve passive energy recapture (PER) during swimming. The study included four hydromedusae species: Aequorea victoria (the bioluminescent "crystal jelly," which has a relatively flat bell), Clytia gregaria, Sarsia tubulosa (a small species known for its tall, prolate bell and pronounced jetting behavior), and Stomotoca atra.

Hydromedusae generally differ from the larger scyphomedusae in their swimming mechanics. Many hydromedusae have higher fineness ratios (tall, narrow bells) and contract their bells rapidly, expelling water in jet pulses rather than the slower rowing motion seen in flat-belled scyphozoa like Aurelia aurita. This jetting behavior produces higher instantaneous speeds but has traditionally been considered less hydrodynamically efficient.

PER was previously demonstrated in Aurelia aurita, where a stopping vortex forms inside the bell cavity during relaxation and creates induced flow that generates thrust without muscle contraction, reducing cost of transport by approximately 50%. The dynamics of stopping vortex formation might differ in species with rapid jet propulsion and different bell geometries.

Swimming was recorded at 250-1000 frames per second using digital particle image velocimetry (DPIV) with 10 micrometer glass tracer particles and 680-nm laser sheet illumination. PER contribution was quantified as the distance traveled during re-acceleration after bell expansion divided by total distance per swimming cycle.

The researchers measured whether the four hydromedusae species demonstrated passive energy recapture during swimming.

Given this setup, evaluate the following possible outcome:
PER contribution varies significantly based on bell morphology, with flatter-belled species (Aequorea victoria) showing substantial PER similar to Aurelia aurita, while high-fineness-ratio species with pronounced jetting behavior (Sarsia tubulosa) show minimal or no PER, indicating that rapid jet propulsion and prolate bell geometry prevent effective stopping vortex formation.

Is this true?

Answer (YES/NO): NO